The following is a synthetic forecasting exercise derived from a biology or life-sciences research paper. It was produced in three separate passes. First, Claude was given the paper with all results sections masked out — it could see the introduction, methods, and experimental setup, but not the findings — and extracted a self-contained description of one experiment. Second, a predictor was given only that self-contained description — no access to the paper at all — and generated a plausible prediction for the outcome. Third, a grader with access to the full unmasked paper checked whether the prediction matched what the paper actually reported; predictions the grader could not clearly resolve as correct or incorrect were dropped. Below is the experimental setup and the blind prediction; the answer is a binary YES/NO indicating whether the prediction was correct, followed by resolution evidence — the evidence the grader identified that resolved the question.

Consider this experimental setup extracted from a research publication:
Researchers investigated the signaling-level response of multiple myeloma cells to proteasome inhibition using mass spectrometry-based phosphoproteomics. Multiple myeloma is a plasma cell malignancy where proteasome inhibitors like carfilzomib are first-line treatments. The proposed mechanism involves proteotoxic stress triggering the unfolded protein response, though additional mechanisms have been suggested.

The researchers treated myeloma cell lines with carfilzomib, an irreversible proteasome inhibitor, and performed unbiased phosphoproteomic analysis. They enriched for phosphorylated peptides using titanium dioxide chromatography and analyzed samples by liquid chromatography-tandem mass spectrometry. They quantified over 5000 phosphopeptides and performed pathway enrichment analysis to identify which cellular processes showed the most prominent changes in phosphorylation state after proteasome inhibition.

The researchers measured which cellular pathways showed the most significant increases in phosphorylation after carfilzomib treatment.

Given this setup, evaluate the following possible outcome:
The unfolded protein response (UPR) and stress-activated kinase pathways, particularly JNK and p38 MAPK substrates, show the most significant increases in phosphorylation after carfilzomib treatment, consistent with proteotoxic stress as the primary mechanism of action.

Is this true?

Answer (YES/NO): NO